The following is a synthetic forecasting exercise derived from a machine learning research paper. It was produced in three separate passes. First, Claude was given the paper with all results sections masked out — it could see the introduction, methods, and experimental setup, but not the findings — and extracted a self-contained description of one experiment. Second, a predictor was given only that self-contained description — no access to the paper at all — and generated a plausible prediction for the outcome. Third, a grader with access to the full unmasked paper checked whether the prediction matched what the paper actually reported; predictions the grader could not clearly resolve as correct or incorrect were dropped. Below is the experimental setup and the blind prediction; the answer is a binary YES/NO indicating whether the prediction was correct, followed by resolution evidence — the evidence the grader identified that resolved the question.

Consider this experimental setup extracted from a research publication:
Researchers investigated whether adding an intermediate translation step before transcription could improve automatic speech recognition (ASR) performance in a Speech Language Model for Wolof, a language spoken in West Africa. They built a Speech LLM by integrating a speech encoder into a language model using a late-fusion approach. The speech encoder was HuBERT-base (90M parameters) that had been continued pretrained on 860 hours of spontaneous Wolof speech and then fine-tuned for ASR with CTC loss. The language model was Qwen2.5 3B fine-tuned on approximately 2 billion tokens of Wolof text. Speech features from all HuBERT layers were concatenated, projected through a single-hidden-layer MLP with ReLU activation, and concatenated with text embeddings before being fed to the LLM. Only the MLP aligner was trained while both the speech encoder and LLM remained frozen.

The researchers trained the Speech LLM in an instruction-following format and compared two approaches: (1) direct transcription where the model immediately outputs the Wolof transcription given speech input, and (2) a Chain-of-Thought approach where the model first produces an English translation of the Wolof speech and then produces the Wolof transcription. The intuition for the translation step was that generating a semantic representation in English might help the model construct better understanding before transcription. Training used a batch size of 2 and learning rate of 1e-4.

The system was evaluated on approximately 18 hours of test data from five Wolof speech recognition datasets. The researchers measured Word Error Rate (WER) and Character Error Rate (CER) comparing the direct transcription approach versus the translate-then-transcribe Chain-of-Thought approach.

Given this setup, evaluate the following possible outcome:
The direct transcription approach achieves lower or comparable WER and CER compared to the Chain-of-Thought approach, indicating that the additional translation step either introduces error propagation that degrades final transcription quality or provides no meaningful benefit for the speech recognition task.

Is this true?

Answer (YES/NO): YES